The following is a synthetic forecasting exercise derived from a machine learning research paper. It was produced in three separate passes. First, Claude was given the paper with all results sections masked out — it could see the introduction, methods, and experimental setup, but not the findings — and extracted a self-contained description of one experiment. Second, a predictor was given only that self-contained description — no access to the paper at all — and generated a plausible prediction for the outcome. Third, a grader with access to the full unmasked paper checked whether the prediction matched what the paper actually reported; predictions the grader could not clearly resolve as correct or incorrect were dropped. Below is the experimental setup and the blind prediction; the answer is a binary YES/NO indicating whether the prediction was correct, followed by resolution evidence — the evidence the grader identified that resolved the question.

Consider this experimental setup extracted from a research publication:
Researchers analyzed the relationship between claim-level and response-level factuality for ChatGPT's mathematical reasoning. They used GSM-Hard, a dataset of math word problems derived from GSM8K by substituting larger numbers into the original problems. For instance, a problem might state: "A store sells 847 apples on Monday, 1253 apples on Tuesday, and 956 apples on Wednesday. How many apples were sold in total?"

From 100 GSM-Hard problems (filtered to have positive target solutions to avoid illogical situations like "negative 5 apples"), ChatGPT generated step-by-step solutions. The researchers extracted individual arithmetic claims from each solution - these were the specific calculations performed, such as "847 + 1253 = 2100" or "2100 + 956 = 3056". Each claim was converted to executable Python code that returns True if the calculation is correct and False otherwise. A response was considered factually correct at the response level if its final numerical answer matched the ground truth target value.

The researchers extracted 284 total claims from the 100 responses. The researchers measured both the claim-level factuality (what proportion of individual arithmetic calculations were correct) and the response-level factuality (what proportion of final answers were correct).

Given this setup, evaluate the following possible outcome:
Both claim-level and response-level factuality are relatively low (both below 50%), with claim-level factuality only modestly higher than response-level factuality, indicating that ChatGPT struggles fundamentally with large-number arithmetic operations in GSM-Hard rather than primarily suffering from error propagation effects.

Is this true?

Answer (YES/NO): NO